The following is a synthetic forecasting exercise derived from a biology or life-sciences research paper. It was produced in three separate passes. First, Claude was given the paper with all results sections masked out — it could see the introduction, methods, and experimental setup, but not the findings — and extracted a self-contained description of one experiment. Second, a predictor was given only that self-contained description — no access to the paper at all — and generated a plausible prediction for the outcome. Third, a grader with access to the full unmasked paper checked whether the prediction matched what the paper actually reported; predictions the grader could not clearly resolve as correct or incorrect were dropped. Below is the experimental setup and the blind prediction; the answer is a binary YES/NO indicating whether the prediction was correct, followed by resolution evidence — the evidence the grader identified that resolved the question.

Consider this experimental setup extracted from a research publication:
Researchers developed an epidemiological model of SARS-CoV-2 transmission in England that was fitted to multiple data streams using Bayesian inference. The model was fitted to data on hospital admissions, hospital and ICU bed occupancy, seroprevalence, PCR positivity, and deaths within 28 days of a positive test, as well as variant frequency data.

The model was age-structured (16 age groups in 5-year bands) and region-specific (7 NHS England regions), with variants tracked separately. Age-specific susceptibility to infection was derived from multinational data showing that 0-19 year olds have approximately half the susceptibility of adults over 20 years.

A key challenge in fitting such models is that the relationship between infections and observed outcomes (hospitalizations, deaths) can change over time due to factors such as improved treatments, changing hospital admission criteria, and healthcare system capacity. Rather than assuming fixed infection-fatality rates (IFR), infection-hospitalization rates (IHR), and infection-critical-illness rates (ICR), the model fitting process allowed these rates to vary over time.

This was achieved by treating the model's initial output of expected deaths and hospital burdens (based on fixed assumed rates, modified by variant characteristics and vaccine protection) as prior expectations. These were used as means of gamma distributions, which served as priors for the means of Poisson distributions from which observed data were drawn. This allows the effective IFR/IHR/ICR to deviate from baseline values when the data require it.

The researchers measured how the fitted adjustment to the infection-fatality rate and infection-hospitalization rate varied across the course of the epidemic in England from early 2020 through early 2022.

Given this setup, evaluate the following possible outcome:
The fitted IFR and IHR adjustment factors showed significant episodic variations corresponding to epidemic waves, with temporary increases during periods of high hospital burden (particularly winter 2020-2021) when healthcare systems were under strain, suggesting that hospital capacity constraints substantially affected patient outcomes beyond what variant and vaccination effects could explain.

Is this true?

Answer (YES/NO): NO